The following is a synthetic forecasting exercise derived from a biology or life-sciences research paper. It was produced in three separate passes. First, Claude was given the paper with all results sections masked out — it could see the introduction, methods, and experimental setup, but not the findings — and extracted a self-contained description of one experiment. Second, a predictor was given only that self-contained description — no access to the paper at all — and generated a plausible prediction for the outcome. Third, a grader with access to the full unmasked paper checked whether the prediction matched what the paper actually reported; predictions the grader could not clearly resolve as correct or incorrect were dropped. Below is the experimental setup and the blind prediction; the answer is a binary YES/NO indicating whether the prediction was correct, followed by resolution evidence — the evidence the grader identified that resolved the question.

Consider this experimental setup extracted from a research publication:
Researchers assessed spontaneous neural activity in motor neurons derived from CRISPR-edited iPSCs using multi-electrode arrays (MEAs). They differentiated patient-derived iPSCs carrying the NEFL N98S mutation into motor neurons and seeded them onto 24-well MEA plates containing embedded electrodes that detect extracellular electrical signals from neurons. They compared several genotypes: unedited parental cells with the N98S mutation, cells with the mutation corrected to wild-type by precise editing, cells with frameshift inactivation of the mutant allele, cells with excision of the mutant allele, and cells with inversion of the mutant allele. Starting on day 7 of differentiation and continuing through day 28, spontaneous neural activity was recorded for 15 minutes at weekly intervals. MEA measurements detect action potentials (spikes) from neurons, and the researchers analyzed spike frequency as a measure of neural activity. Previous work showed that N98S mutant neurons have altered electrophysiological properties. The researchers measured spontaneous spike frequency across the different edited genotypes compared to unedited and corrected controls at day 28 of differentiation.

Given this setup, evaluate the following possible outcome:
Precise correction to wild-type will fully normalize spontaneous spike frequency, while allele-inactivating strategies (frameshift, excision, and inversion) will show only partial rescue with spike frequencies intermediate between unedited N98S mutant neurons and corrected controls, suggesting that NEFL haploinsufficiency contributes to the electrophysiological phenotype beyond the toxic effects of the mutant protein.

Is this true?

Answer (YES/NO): NO